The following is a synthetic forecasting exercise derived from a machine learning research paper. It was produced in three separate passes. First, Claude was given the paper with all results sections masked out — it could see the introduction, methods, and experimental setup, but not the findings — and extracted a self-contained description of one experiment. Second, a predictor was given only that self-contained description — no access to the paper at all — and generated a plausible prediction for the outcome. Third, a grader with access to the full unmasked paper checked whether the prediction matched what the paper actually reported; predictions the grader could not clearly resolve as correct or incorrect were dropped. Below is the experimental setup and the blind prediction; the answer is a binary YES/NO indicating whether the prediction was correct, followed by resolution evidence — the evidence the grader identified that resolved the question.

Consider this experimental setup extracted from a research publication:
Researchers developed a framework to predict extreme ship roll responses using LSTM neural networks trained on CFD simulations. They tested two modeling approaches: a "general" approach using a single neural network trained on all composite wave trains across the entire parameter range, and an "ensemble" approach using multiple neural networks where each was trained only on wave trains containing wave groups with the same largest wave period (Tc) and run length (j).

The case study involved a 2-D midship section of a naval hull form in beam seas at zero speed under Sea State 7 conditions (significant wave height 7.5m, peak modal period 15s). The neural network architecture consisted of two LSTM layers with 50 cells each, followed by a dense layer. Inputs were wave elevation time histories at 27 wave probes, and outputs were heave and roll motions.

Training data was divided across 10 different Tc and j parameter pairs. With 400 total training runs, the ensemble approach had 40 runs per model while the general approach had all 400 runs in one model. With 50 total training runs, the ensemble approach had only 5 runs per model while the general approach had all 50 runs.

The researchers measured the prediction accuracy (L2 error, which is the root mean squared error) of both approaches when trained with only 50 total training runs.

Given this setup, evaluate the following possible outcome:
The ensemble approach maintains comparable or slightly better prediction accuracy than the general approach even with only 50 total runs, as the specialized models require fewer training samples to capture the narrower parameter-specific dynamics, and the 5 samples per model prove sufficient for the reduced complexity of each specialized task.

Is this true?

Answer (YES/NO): NO